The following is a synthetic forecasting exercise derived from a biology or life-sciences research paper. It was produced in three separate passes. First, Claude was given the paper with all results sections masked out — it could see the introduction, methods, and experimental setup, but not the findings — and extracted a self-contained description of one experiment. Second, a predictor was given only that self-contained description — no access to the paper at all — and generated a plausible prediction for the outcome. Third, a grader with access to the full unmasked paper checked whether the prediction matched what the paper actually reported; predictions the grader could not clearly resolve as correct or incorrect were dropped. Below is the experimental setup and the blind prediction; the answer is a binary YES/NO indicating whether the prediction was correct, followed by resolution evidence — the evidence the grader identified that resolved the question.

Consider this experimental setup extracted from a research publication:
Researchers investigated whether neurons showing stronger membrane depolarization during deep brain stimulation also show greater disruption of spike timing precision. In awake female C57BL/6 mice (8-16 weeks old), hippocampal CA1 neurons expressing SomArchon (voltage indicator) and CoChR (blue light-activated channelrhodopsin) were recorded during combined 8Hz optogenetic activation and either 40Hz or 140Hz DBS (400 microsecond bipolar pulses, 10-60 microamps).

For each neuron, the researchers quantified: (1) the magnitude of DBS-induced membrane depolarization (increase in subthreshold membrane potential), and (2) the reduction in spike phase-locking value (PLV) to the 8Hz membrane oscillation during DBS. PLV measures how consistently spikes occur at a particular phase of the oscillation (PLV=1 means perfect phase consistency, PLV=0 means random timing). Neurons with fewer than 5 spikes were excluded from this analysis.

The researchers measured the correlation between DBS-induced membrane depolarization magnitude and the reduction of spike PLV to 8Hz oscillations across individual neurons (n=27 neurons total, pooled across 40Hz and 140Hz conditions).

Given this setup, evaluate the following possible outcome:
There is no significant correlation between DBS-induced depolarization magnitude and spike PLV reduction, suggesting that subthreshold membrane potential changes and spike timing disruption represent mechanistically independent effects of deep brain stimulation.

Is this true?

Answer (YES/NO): NO